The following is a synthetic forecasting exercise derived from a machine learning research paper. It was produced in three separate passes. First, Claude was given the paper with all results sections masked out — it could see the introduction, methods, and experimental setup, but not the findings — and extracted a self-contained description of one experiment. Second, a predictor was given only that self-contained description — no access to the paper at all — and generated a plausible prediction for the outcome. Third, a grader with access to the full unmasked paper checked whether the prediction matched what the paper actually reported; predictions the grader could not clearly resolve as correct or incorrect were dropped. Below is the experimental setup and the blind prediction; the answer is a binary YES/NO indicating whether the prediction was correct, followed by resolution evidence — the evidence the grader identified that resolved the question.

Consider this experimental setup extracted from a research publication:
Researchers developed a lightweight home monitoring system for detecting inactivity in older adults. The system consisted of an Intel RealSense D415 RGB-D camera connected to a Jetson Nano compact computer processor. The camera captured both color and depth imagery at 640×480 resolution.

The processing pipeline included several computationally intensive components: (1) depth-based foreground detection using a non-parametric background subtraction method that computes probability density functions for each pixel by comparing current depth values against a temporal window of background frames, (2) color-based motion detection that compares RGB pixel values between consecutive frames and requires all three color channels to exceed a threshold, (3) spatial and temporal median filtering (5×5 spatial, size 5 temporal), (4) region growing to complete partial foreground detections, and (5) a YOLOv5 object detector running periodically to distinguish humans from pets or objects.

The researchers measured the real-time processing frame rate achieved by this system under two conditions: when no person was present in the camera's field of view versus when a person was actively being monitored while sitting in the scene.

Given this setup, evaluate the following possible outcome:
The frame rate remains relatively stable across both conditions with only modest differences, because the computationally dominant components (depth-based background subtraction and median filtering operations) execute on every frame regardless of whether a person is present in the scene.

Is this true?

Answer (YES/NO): NO